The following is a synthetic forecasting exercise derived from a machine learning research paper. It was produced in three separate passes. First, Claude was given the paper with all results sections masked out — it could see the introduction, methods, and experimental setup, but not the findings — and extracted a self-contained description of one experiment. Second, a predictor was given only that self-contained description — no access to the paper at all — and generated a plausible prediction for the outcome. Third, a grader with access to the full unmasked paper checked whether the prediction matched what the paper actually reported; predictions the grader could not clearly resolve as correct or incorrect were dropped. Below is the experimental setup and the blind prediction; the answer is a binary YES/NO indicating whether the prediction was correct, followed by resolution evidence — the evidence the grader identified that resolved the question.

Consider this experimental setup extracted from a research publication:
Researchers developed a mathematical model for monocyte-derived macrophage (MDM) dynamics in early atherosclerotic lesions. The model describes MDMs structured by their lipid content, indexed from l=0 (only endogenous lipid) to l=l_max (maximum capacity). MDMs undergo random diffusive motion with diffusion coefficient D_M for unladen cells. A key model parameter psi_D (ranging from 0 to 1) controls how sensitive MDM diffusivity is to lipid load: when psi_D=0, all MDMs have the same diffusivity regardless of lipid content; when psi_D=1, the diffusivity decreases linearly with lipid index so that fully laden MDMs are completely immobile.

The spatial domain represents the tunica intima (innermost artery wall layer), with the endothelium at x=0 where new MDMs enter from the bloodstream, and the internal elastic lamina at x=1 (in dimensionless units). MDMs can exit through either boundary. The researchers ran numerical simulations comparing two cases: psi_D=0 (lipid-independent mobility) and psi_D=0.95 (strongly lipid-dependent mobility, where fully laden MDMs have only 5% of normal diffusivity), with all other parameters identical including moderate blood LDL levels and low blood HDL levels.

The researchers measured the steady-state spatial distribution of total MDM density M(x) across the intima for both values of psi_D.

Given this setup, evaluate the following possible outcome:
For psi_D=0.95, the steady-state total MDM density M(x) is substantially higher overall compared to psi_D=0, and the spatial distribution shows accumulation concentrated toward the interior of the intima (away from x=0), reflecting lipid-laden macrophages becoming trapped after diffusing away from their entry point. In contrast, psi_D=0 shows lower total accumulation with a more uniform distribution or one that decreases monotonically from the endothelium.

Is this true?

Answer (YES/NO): NO